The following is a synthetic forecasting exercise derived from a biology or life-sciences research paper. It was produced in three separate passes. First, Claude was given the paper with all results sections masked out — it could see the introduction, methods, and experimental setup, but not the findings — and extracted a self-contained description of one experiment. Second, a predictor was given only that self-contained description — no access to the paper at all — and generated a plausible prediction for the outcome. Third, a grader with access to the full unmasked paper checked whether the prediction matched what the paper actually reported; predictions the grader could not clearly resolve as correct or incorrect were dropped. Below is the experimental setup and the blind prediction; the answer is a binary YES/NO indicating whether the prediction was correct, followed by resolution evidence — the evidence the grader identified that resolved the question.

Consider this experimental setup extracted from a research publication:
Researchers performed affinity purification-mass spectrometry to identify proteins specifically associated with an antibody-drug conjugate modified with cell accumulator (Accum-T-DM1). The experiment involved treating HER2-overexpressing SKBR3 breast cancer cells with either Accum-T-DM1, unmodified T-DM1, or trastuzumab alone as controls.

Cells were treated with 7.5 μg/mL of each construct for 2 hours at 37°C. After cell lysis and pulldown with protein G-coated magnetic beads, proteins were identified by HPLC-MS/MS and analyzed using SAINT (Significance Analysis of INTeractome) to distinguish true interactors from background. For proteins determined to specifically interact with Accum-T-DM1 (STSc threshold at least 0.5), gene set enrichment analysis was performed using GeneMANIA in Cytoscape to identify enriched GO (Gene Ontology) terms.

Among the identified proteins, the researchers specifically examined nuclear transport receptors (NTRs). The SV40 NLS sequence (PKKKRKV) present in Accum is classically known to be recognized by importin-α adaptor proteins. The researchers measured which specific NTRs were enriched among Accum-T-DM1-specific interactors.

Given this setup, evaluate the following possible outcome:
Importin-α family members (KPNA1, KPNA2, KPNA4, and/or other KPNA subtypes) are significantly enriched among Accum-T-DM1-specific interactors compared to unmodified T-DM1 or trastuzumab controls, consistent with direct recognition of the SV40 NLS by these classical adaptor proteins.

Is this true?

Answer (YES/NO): NO